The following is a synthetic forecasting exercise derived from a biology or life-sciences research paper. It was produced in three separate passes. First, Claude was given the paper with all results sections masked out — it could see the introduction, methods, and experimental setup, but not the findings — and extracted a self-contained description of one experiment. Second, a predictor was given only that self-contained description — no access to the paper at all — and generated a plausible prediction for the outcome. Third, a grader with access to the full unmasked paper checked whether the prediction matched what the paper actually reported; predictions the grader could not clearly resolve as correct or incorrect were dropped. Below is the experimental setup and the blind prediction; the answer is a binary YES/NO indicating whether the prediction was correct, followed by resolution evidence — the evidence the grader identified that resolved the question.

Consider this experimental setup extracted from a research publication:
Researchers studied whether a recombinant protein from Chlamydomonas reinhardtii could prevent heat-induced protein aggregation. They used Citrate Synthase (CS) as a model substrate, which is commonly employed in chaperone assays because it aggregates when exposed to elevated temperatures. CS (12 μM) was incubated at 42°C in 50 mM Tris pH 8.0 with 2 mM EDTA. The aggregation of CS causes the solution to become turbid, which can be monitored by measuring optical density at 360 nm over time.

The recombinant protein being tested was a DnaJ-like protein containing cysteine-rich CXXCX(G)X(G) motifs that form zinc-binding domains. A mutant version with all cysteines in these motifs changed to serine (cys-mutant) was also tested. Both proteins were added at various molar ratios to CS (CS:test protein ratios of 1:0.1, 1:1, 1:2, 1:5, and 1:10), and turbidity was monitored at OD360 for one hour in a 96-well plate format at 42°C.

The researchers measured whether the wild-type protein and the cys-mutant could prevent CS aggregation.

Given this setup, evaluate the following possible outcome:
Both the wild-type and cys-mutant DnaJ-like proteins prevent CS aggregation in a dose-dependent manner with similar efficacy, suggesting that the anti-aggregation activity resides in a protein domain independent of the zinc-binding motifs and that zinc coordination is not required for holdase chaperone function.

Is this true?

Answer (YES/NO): YES